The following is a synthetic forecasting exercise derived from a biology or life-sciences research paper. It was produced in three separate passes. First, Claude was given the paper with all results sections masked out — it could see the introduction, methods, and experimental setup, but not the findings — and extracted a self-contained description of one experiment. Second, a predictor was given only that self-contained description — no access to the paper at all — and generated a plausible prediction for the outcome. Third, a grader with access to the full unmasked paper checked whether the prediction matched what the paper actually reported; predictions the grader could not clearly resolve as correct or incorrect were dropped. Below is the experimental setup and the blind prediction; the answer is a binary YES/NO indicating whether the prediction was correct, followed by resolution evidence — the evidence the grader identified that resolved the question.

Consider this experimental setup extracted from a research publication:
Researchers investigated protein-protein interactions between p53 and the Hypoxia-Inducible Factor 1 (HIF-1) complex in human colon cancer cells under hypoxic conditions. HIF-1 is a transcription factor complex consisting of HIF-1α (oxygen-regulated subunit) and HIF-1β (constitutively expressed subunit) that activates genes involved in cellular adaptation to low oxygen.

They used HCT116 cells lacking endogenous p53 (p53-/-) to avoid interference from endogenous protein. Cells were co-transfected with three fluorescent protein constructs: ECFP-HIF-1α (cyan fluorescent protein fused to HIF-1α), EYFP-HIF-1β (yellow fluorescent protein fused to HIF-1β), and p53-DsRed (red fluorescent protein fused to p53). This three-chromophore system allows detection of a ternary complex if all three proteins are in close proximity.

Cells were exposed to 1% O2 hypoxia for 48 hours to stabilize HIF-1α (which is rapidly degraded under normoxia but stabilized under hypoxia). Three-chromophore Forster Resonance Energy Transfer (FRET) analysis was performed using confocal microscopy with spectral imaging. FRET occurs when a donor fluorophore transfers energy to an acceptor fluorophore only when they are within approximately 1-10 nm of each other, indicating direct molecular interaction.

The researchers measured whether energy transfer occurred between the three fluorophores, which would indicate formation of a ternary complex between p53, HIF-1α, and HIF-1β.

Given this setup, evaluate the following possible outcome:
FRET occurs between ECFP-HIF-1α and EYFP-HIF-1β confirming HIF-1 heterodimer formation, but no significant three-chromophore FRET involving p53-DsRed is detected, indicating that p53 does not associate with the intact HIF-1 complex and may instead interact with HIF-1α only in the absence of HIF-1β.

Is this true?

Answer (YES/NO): NO